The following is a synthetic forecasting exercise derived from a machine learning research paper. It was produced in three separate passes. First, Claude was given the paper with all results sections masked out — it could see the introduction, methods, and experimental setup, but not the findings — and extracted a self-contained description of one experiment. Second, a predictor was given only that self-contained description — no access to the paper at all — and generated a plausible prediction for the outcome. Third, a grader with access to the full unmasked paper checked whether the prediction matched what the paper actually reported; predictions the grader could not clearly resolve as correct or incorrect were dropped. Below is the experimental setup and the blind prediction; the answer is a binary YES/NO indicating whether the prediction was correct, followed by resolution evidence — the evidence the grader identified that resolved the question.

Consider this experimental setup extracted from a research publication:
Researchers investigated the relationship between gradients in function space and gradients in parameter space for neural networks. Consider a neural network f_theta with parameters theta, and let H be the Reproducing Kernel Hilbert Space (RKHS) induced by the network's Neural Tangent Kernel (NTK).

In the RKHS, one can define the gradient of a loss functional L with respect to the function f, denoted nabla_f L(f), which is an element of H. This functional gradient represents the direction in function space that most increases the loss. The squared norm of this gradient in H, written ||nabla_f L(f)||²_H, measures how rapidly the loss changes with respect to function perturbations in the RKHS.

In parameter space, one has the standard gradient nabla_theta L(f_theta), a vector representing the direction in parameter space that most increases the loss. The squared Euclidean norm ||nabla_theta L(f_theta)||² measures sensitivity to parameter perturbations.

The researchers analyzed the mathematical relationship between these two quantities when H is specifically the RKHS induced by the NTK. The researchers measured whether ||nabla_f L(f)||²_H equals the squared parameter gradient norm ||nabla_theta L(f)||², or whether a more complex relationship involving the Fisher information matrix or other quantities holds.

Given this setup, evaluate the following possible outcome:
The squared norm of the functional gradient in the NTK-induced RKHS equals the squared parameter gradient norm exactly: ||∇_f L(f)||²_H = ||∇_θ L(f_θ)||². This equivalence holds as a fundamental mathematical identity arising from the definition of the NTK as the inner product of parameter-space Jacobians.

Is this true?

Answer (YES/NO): YES